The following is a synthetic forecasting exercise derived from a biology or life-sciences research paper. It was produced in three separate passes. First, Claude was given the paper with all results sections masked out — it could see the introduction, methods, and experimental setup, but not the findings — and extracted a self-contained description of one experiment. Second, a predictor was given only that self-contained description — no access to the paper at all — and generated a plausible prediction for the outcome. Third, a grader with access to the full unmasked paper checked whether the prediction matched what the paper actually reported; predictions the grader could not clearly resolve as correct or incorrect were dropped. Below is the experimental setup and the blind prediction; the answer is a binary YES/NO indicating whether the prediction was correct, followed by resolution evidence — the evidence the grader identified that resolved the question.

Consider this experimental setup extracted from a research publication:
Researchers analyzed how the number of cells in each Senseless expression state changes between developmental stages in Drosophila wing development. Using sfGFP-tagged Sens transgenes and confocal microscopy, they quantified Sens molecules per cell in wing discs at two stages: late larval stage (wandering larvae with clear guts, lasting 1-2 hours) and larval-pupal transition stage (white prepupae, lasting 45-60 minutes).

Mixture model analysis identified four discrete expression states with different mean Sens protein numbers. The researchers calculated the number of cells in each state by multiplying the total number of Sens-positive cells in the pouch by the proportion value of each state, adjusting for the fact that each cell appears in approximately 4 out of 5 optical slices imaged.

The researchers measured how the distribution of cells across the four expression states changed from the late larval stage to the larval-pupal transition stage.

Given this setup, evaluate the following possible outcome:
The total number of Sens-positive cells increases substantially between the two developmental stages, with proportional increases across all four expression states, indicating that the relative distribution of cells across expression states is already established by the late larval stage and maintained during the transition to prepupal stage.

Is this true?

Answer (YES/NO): NO